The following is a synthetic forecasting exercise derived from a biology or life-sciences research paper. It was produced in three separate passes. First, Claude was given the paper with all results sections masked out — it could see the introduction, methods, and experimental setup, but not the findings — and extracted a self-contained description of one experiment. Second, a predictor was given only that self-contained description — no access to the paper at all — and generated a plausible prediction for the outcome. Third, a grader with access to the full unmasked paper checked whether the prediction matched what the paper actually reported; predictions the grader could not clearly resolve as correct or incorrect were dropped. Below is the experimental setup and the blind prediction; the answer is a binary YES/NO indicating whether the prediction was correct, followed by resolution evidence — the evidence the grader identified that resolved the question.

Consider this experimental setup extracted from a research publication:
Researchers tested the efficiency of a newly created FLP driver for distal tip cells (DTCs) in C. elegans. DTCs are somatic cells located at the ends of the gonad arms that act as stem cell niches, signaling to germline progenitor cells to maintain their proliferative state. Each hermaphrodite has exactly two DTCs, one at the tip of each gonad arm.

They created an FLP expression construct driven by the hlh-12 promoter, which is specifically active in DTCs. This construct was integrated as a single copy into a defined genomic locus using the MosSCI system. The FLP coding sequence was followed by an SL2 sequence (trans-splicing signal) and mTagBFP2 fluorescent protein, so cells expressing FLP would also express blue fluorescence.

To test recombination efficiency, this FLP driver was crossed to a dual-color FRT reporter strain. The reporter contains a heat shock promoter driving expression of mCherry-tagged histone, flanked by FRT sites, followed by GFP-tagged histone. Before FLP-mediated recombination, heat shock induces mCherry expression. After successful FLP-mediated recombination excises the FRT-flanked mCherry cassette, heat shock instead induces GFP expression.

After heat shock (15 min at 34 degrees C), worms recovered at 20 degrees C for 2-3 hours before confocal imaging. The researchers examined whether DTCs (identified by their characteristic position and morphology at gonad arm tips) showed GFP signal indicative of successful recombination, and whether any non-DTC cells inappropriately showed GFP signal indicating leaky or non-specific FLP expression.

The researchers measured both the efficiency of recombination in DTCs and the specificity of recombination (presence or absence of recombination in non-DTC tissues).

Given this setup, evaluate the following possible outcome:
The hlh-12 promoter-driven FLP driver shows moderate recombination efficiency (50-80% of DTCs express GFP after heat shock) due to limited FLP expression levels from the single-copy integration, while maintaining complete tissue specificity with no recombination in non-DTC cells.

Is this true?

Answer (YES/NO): NO